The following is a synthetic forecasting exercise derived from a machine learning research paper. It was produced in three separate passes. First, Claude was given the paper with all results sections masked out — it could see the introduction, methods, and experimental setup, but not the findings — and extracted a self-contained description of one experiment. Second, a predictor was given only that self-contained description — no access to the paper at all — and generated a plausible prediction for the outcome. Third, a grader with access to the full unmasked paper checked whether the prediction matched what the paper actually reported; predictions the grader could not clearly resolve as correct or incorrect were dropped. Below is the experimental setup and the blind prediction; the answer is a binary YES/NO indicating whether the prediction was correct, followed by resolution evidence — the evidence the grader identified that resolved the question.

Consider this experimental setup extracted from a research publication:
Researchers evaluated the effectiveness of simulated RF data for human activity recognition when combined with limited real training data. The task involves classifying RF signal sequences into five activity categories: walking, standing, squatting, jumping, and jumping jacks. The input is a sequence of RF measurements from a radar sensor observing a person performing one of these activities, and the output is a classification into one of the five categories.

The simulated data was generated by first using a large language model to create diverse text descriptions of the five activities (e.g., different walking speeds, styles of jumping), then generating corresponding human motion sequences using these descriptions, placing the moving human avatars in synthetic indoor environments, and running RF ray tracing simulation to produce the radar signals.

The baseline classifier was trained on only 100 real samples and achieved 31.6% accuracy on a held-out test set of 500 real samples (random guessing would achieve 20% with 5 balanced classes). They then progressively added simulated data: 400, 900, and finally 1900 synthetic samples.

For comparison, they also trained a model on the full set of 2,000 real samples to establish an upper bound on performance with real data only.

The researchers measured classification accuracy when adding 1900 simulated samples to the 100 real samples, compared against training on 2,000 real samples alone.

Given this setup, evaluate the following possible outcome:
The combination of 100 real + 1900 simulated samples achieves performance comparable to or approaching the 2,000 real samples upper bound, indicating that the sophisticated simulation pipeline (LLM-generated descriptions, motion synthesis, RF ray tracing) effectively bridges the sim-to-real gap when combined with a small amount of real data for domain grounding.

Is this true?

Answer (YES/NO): YES